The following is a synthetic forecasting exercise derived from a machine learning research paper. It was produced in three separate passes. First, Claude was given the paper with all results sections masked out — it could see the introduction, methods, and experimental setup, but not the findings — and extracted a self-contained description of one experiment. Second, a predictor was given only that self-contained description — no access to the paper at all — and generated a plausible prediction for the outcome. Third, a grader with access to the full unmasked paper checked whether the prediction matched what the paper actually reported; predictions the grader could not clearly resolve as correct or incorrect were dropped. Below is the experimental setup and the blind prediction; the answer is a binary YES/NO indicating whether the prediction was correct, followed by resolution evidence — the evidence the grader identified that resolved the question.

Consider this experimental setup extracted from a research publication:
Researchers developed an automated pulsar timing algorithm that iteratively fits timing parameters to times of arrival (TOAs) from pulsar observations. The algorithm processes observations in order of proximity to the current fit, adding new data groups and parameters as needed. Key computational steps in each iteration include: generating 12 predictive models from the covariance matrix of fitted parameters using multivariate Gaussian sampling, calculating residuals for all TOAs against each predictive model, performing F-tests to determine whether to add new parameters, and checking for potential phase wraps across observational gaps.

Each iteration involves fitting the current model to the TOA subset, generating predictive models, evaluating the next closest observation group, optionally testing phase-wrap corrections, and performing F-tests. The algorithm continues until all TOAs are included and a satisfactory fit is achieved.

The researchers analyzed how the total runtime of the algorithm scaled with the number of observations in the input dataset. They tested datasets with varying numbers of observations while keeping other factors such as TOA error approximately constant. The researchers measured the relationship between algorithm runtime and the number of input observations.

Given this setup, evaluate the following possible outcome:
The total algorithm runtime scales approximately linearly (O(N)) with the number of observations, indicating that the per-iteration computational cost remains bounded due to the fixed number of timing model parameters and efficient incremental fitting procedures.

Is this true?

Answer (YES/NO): YES